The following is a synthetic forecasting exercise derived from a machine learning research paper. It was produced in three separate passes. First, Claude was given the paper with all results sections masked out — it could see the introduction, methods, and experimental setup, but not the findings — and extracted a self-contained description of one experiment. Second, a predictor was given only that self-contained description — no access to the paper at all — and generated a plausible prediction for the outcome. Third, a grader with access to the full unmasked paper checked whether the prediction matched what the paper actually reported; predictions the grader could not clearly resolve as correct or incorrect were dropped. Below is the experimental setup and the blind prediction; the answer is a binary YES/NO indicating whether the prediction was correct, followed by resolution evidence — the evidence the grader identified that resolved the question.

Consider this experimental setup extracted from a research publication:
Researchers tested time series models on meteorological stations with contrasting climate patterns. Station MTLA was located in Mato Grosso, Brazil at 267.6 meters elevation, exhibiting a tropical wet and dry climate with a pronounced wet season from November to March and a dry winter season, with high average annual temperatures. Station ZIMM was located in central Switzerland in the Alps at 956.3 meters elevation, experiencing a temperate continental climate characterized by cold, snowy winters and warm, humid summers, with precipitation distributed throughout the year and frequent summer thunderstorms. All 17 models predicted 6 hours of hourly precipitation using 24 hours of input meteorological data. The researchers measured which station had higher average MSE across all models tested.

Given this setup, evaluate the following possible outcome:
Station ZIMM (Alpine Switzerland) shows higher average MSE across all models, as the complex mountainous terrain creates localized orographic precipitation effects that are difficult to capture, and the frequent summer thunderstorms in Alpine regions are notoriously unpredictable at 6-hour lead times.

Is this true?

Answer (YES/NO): YES